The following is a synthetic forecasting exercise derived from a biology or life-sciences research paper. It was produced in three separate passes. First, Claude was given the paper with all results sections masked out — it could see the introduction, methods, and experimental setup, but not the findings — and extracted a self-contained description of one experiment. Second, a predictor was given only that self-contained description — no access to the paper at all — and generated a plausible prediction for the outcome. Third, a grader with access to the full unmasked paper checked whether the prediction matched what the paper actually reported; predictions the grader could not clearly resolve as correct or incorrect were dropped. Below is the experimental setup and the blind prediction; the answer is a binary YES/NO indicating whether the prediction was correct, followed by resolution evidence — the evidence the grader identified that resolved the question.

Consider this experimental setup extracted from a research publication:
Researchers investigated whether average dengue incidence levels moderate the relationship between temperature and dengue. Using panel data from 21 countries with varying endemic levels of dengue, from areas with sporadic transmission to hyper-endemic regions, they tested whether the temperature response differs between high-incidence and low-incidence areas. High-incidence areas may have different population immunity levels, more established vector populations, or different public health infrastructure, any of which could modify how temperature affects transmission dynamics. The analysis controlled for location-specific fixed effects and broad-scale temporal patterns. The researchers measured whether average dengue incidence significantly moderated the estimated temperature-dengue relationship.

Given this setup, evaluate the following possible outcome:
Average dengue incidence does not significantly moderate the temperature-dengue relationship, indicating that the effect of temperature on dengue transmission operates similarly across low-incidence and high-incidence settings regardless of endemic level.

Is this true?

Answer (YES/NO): YES